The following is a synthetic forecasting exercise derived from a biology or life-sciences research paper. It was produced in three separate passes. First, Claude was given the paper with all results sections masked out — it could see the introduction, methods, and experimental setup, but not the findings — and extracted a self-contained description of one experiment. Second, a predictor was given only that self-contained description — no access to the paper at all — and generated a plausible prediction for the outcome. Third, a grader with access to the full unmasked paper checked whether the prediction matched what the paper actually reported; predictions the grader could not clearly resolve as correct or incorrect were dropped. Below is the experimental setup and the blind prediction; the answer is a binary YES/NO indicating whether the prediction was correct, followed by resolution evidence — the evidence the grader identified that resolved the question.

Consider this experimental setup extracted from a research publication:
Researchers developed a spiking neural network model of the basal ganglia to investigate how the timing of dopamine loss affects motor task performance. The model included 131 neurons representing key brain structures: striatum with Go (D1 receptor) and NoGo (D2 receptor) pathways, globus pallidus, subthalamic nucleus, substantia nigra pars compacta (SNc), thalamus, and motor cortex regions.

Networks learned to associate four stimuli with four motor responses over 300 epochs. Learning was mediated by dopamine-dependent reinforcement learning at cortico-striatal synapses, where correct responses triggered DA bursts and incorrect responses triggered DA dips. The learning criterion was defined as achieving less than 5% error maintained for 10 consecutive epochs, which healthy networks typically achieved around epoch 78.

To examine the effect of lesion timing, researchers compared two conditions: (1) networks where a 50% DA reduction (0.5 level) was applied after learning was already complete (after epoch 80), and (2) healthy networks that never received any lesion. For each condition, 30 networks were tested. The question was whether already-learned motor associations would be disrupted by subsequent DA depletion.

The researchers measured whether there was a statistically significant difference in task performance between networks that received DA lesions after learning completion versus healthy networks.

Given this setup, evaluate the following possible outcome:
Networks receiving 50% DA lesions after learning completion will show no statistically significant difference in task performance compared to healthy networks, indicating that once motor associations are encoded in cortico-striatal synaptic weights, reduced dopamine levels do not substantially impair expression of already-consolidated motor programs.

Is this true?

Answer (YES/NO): YES